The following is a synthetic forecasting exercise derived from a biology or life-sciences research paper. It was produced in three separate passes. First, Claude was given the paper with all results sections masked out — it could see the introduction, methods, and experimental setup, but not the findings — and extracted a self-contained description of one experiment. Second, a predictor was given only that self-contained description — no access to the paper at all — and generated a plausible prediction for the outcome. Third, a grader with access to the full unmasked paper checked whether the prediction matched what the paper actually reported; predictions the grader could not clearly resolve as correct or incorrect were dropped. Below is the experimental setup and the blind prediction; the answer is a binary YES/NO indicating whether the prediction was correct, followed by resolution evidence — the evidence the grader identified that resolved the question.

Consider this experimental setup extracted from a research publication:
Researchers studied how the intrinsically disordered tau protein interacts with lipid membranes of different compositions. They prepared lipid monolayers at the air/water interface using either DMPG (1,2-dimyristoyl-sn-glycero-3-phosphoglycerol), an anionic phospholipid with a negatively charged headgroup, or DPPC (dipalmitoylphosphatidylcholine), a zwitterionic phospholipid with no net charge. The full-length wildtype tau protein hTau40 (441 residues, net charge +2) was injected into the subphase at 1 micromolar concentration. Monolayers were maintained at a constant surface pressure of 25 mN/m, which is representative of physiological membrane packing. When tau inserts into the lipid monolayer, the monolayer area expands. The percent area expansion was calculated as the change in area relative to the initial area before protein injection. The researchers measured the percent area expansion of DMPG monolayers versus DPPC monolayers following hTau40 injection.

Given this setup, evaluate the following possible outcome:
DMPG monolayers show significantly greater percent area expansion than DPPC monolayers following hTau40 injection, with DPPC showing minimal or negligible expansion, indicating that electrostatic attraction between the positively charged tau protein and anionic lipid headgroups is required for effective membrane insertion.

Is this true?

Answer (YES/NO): YES